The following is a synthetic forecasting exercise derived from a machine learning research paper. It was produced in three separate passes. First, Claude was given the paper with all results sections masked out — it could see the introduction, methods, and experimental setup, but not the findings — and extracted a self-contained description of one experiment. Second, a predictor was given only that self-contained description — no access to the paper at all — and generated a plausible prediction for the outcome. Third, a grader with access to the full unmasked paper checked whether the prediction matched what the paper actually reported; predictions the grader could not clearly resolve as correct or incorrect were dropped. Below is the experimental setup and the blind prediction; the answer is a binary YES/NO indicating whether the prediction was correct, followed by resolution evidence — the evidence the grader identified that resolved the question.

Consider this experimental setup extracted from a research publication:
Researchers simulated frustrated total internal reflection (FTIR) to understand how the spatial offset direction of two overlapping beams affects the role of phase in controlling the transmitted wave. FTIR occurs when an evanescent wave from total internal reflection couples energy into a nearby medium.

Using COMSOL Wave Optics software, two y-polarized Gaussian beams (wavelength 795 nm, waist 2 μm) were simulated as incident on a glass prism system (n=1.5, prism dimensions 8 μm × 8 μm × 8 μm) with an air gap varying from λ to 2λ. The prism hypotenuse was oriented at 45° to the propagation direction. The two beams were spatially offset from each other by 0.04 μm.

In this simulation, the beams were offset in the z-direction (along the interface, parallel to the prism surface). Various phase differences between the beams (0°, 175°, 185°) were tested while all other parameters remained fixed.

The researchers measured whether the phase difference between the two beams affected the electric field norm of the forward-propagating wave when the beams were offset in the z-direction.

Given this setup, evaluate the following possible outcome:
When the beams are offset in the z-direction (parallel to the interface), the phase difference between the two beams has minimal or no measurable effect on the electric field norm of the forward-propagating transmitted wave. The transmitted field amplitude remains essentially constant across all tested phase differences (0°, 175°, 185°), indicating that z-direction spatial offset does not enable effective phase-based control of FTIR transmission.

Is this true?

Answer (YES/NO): YES